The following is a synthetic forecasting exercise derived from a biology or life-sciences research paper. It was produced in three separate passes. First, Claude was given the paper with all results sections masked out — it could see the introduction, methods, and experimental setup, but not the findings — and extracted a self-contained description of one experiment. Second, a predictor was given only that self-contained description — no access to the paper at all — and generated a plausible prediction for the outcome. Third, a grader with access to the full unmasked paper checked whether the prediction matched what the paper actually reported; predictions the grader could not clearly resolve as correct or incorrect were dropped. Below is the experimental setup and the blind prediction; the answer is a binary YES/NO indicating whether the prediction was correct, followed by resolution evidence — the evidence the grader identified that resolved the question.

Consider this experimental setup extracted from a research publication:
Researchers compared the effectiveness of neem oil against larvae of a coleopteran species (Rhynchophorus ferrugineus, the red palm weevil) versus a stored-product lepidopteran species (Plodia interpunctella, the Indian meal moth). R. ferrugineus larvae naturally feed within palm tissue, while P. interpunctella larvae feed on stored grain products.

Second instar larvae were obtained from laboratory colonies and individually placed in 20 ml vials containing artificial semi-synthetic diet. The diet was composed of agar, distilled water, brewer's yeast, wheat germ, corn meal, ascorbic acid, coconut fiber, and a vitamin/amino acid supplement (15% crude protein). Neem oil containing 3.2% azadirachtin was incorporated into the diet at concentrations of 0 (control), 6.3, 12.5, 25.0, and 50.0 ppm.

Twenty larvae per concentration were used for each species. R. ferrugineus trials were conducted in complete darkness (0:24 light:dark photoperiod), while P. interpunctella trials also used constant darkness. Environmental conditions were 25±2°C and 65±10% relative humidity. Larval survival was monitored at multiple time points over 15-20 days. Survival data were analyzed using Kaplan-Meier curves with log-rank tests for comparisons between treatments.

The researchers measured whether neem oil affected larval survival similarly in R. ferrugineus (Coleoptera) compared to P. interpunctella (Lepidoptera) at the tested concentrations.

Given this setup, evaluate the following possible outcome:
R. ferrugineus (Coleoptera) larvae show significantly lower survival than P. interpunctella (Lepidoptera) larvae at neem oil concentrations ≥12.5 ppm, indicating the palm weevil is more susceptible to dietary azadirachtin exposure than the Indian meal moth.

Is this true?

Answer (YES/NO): YES